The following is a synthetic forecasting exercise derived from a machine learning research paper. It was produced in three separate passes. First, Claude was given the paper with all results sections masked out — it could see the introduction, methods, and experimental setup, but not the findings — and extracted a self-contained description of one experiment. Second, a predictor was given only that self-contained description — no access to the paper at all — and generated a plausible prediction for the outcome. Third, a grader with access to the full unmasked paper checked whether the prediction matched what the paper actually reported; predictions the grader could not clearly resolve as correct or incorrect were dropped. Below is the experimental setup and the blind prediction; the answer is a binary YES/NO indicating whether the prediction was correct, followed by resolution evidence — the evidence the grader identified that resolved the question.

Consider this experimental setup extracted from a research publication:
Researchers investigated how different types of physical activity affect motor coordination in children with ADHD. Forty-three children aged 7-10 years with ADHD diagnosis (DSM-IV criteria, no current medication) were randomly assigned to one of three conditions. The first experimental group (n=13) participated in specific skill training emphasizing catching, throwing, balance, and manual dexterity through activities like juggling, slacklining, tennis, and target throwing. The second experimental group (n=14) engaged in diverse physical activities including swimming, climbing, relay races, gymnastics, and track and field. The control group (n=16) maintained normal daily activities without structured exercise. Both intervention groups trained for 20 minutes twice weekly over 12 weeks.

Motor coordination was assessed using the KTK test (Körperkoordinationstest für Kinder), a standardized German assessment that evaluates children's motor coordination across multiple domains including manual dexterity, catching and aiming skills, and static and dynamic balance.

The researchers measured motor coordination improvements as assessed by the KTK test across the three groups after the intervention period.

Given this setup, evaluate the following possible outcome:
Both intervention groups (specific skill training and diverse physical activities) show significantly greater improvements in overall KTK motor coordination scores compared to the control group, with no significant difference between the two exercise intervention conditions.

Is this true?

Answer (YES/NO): NO